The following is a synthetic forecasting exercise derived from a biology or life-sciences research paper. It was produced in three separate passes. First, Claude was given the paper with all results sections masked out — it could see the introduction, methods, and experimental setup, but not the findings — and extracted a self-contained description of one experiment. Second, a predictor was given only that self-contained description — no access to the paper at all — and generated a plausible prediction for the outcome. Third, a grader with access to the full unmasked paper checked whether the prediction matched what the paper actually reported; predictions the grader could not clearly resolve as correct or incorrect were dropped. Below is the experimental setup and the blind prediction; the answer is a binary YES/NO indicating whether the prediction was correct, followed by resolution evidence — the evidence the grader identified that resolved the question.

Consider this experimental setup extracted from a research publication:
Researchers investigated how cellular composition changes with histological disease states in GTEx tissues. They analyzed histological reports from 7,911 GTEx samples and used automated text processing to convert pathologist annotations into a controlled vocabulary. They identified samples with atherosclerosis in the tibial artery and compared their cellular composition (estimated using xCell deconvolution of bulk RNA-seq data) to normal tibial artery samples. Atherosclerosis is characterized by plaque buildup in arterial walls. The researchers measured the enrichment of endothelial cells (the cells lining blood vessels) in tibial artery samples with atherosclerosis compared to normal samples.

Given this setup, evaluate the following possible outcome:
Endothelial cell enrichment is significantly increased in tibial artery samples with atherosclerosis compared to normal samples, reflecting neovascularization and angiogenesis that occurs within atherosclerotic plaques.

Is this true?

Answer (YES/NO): YES